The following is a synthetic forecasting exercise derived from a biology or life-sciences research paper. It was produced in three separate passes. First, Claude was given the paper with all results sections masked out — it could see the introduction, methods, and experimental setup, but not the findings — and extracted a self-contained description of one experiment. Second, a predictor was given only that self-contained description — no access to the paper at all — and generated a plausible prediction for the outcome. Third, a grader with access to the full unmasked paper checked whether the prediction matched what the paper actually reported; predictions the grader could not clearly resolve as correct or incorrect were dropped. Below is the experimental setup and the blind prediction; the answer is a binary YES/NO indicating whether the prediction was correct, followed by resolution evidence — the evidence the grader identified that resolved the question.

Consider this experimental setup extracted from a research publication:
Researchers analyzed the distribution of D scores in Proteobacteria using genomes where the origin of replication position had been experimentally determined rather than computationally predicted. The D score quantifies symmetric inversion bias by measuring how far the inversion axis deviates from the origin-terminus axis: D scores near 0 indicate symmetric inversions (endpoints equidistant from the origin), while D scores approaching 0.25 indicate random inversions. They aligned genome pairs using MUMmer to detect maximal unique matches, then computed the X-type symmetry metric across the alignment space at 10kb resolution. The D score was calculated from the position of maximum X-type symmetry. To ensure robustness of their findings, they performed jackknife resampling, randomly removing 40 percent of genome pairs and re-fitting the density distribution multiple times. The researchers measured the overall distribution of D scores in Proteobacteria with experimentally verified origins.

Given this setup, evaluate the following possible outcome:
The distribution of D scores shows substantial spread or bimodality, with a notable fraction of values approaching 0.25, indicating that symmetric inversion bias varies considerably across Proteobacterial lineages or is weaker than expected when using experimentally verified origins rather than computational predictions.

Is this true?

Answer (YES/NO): NO